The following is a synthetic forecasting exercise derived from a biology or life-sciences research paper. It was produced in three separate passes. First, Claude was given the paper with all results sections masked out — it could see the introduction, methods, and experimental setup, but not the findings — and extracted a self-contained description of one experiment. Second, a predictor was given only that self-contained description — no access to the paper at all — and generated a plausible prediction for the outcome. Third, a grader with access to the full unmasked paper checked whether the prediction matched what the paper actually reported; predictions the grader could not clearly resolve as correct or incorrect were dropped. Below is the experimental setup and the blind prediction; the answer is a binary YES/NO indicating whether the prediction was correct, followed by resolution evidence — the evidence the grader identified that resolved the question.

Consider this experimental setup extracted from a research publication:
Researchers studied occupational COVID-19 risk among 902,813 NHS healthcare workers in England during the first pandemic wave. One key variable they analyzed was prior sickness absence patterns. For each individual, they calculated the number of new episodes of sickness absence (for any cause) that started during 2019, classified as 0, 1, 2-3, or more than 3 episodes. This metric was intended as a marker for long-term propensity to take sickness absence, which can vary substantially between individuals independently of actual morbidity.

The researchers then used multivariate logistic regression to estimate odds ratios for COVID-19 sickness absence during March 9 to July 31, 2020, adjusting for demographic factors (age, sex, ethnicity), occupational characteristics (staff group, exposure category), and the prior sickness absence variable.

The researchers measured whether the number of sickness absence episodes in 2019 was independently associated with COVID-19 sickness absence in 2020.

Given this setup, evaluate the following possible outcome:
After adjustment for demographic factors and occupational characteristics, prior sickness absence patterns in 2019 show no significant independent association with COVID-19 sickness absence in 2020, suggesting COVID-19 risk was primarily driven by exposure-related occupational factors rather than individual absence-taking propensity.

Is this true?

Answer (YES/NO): NO